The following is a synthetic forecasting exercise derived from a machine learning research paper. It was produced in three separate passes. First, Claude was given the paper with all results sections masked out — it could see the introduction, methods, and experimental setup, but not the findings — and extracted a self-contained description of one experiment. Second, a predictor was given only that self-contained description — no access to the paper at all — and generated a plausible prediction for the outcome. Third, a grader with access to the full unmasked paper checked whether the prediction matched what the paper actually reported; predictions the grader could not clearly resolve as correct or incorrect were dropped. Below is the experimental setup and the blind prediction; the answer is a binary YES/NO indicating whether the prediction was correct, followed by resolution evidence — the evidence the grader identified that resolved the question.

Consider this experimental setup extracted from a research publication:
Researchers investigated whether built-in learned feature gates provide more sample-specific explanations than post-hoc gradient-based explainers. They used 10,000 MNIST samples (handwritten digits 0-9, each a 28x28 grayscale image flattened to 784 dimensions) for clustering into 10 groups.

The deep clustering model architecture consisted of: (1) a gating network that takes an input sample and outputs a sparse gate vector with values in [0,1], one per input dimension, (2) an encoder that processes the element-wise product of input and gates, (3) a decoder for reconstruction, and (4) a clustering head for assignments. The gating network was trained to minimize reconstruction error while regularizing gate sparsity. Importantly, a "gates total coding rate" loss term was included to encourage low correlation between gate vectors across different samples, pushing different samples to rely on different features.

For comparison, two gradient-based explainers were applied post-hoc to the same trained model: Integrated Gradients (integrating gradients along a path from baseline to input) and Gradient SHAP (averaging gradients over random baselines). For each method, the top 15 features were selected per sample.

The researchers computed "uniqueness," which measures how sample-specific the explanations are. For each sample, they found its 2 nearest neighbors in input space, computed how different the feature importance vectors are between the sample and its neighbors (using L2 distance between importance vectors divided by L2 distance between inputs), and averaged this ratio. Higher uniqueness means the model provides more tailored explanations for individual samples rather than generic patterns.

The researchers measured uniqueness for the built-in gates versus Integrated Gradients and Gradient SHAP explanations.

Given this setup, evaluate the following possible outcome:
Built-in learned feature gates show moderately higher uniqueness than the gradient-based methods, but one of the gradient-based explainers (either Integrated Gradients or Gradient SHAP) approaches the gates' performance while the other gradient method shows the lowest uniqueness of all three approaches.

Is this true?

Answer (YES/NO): NO